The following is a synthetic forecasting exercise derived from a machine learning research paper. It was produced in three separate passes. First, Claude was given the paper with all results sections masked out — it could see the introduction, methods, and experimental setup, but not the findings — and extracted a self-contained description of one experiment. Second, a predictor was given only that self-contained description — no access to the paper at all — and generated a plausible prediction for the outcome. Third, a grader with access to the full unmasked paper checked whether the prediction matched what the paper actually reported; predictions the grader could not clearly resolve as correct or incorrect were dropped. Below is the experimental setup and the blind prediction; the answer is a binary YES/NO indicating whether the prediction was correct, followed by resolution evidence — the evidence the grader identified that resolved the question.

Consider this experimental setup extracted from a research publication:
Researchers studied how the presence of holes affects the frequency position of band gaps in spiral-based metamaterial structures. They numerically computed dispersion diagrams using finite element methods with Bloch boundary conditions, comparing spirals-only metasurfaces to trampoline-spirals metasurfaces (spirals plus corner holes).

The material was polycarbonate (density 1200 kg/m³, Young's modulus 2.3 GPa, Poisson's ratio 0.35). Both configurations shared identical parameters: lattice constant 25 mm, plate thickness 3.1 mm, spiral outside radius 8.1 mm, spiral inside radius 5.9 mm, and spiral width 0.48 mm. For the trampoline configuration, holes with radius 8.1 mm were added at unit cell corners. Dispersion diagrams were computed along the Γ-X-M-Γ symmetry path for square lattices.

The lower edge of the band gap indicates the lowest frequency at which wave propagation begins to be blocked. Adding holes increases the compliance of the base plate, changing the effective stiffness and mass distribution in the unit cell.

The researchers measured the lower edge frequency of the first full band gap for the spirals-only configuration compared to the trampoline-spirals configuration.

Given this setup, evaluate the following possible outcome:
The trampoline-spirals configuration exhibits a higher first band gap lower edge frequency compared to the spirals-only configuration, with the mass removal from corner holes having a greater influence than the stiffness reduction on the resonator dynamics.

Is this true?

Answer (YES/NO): NO